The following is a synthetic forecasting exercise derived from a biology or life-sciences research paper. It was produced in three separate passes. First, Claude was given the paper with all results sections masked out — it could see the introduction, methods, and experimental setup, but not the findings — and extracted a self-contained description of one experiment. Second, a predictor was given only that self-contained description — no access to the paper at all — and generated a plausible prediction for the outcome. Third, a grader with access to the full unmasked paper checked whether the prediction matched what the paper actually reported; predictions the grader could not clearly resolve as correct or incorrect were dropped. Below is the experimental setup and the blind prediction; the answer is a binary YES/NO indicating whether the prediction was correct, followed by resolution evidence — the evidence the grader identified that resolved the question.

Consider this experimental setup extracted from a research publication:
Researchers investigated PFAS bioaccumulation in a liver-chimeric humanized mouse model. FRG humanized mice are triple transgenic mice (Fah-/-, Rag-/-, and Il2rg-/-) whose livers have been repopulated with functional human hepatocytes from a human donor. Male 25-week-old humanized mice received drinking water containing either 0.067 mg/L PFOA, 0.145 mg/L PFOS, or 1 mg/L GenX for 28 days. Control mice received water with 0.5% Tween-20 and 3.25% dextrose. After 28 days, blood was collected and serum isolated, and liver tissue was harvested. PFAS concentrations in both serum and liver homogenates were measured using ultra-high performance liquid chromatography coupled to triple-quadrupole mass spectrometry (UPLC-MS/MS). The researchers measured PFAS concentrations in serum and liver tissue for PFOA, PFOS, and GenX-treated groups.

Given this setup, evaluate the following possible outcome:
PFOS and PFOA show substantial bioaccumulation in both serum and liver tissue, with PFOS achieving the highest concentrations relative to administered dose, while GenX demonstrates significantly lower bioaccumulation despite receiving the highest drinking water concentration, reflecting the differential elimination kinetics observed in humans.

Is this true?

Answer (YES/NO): YES